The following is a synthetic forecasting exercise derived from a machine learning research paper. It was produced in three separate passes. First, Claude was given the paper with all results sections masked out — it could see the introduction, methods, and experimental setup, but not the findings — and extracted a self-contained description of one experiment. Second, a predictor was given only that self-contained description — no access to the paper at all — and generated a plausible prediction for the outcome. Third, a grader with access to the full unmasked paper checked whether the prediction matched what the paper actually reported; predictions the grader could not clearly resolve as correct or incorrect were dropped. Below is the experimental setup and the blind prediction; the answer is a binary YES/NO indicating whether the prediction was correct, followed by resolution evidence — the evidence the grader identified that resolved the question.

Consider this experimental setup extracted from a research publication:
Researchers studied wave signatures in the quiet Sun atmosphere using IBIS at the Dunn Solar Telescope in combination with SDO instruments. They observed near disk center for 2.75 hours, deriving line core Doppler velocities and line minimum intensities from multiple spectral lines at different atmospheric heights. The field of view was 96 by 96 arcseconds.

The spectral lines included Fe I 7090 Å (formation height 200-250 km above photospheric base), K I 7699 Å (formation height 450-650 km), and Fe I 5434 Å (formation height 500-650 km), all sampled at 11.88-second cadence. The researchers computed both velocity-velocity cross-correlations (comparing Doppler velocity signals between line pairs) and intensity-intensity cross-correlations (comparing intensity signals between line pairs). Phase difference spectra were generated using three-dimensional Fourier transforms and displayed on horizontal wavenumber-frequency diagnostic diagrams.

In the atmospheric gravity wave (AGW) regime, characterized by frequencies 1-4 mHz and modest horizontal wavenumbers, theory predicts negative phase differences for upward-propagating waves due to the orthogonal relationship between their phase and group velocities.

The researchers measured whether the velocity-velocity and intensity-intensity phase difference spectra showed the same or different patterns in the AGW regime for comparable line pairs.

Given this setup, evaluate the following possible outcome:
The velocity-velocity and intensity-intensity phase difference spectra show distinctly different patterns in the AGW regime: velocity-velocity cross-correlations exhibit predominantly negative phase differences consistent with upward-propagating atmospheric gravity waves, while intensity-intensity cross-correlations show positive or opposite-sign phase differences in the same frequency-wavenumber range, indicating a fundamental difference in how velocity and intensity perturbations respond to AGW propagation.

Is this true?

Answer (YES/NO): NO